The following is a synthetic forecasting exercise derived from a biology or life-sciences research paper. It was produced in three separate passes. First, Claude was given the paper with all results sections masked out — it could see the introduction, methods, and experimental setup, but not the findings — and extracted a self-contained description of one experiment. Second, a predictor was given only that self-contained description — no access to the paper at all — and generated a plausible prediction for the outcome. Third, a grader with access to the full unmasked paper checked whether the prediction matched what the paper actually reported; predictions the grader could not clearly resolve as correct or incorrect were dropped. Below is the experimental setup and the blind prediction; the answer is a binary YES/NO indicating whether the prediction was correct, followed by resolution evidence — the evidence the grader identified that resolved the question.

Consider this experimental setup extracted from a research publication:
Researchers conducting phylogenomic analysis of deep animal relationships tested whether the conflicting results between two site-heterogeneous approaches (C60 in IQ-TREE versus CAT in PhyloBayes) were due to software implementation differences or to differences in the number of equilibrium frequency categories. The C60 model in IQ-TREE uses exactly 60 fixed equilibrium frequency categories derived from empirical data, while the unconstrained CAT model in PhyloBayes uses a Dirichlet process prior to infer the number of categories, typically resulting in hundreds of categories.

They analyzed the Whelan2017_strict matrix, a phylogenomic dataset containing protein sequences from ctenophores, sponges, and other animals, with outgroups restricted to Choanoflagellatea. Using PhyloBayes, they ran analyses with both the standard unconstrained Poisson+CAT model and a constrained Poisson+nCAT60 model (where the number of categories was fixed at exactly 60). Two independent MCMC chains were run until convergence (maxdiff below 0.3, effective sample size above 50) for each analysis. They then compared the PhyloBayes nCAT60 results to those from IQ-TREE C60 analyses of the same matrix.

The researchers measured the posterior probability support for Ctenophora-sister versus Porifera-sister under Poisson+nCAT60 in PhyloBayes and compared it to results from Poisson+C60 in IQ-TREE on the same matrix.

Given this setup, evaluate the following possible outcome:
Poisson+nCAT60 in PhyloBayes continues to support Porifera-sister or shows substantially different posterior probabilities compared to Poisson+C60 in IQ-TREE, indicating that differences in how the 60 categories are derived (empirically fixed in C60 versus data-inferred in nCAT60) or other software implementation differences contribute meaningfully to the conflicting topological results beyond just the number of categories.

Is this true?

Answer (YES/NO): NO